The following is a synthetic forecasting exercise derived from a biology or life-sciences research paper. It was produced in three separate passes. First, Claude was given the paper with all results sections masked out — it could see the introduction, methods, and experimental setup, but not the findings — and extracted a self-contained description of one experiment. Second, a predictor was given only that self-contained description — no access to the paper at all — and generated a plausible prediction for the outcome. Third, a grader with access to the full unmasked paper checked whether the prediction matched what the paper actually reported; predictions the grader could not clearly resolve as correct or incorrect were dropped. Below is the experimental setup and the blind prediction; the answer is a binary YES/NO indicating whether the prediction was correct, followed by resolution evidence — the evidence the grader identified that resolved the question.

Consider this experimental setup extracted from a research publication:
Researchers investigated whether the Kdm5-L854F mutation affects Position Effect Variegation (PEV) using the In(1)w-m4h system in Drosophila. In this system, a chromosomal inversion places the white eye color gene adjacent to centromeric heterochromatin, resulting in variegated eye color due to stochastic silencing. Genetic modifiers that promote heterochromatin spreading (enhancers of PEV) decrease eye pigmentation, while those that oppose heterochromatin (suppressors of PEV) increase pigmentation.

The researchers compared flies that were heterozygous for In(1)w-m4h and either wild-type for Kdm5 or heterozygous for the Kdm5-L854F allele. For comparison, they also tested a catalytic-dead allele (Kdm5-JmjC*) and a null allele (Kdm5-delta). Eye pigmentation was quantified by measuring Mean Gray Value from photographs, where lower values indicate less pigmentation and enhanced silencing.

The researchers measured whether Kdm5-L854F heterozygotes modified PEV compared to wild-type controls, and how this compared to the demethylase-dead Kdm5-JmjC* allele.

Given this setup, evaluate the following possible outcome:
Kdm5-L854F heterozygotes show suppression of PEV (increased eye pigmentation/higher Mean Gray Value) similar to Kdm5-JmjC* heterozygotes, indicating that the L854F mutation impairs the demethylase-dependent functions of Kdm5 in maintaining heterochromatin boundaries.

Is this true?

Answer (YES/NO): NO